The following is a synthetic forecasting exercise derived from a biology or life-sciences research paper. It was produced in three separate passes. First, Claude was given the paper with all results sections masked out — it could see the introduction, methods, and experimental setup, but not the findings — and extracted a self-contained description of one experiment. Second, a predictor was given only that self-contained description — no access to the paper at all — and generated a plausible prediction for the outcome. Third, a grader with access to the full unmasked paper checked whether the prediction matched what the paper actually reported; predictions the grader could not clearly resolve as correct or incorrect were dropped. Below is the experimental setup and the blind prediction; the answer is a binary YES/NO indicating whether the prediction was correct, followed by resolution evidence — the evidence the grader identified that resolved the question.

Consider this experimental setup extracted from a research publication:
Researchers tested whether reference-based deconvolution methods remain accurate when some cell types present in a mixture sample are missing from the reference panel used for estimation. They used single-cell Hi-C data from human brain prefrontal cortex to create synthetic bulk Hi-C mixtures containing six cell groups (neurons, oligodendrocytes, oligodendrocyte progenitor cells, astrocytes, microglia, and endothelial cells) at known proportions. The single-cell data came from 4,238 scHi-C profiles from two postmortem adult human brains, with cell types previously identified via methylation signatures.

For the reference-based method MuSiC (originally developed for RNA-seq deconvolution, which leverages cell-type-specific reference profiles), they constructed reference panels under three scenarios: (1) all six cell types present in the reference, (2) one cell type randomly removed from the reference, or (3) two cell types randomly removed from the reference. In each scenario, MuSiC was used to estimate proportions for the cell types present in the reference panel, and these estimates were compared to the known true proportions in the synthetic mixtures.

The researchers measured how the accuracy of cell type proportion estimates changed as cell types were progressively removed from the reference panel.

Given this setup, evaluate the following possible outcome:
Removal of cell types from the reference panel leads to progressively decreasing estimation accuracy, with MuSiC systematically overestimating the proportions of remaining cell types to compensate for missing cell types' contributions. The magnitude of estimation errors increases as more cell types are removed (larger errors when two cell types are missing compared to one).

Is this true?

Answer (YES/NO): NO